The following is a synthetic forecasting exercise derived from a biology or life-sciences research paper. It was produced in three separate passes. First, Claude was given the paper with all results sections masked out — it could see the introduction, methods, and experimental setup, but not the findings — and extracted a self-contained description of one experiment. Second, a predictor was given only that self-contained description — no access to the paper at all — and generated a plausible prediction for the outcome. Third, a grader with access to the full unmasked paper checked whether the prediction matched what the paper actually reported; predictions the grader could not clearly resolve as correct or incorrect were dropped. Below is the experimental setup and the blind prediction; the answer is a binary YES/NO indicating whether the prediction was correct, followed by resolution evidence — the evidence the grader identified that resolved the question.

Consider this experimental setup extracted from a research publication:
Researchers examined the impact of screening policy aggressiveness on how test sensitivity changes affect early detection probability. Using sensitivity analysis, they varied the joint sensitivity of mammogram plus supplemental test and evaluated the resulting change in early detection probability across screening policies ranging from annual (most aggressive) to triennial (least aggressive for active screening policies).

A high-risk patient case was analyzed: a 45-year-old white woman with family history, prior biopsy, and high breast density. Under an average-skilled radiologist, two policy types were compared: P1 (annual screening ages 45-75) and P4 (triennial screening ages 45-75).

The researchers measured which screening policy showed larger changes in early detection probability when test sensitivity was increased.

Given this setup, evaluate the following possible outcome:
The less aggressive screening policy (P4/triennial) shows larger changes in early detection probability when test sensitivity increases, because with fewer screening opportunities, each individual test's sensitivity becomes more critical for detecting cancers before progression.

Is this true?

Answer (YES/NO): YES